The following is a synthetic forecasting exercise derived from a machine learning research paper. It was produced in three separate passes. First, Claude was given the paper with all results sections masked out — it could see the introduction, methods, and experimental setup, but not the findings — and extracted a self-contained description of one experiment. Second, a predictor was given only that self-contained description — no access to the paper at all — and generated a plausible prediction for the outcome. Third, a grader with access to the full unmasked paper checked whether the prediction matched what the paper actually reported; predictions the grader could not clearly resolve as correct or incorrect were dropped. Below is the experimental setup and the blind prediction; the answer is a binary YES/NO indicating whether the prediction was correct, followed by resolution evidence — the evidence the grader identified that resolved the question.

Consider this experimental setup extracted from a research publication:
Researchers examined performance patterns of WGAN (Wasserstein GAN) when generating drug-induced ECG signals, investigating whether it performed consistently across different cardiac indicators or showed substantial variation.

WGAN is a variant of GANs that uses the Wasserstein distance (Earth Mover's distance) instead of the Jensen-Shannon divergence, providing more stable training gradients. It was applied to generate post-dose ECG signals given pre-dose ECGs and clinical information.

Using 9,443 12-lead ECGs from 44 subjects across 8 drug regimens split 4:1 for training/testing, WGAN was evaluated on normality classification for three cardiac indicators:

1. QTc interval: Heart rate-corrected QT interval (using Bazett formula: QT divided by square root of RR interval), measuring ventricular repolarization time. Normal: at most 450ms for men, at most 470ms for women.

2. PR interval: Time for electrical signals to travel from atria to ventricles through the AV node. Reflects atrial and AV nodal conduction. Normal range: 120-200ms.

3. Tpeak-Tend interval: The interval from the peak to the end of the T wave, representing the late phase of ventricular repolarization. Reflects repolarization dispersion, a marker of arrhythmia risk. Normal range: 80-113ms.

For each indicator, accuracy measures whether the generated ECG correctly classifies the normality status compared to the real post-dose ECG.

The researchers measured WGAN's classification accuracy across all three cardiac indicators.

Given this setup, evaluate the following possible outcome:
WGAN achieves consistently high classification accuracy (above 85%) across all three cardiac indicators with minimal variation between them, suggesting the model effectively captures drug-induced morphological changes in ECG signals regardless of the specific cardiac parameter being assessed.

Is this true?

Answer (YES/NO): NO